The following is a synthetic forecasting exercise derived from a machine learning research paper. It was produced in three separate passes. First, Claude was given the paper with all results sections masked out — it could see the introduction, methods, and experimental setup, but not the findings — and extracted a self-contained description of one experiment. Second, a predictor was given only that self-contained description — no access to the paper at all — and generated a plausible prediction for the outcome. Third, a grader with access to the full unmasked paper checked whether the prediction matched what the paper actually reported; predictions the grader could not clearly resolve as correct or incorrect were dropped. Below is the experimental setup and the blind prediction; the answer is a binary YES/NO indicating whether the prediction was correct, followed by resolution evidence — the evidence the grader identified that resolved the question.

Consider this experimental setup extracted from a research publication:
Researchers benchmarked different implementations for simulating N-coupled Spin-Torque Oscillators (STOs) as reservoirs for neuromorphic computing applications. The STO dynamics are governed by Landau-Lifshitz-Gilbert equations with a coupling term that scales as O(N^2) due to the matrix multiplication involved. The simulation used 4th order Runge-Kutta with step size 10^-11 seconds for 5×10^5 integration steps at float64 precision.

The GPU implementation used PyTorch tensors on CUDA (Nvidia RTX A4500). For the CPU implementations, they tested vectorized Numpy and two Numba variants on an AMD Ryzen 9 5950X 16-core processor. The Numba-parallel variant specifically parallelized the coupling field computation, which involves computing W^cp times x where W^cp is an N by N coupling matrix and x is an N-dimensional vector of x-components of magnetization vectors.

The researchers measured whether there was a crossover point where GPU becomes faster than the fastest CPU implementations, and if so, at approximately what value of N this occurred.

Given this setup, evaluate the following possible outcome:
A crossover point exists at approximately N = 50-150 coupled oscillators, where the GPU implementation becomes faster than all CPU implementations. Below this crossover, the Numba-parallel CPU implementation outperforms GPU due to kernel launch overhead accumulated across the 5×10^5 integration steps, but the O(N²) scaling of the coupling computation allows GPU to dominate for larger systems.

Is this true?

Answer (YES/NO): NO